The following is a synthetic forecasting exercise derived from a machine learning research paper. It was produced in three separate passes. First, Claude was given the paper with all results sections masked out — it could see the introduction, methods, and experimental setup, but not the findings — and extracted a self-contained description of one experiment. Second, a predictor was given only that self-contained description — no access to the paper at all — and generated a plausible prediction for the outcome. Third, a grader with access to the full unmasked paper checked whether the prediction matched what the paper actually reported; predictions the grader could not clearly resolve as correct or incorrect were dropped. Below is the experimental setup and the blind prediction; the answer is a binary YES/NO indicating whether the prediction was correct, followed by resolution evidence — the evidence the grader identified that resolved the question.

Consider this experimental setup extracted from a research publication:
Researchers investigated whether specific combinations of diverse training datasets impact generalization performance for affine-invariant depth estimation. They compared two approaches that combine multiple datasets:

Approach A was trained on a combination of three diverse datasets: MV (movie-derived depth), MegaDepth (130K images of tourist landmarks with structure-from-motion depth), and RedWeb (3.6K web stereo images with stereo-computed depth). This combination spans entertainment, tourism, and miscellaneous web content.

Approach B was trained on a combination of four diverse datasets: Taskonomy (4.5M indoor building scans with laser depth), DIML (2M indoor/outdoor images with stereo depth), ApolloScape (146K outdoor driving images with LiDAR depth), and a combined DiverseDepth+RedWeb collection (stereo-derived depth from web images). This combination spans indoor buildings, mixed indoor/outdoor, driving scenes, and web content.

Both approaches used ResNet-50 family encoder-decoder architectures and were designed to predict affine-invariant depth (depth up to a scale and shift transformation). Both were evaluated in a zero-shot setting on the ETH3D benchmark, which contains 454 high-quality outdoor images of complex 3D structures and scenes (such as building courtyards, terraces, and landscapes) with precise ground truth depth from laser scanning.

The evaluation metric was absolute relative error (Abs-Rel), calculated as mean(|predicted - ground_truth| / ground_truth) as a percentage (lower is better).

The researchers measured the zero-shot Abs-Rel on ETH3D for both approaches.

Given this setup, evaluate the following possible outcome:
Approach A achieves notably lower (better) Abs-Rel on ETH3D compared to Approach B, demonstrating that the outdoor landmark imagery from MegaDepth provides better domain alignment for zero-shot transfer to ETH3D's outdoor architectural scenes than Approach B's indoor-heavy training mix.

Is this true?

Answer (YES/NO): NO